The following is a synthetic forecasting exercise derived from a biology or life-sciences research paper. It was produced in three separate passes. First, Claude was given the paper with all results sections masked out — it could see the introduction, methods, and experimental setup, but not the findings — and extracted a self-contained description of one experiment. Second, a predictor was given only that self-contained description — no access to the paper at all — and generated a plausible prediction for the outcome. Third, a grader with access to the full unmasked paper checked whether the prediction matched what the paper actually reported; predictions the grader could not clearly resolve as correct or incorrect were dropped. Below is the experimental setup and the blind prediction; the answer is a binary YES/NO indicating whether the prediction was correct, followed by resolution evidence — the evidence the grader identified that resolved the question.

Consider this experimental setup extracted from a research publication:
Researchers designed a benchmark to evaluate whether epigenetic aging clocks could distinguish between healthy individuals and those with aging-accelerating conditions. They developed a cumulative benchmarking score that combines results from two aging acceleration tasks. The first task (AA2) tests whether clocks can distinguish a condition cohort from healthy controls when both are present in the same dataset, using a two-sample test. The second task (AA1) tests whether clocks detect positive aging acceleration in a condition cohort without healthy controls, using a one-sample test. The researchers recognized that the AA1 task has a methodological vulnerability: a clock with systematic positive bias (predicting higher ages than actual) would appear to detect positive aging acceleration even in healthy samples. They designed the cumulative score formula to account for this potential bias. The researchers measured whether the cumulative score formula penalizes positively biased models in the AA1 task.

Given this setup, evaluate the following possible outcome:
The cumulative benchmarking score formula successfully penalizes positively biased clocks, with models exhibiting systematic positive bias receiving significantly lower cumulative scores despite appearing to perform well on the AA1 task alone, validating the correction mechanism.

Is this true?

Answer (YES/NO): YES